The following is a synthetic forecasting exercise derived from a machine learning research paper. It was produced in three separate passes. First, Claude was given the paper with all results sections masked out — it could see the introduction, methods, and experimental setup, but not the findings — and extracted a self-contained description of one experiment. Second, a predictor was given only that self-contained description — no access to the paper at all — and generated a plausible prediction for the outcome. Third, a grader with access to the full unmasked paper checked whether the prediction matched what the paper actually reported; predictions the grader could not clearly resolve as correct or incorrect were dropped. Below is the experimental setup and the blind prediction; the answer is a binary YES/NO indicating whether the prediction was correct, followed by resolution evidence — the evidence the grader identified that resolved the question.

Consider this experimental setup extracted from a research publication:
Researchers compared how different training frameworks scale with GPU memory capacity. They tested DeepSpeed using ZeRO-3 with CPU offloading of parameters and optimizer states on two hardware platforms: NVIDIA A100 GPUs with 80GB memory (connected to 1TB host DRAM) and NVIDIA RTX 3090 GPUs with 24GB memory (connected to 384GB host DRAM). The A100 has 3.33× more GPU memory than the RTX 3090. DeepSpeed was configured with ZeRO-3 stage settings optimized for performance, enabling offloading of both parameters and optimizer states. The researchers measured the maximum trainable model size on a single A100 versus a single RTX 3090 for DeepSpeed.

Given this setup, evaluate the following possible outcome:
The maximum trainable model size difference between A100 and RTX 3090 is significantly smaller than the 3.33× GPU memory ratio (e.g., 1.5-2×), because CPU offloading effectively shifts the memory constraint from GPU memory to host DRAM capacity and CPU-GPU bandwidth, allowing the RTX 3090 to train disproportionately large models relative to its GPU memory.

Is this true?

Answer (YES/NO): NO